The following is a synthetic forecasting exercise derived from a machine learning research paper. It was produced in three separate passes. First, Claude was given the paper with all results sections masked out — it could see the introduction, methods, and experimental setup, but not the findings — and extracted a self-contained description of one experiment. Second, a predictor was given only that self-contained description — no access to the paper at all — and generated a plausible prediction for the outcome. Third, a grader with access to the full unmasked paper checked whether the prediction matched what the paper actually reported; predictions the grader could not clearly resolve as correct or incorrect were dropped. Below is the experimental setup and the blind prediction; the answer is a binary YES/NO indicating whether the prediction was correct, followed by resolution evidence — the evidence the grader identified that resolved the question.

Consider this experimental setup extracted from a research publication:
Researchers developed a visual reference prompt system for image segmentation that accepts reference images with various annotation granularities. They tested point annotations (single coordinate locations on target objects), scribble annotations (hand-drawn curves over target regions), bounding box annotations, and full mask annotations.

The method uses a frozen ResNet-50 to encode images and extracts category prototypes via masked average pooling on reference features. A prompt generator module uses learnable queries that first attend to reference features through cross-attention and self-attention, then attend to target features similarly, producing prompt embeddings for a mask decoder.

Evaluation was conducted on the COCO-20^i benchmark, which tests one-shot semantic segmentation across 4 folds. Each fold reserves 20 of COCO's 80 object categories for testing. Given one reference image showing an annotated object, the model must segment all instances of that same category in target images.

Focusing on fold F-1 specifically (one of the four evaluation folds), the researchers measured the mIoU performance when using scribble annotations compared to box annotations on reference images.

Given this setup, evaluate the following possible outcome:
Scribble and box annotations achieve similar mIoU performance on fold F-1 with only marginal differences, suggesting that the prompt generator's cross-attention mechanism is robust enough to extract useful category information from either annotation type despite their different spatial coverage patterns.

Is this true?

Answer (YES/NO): NO